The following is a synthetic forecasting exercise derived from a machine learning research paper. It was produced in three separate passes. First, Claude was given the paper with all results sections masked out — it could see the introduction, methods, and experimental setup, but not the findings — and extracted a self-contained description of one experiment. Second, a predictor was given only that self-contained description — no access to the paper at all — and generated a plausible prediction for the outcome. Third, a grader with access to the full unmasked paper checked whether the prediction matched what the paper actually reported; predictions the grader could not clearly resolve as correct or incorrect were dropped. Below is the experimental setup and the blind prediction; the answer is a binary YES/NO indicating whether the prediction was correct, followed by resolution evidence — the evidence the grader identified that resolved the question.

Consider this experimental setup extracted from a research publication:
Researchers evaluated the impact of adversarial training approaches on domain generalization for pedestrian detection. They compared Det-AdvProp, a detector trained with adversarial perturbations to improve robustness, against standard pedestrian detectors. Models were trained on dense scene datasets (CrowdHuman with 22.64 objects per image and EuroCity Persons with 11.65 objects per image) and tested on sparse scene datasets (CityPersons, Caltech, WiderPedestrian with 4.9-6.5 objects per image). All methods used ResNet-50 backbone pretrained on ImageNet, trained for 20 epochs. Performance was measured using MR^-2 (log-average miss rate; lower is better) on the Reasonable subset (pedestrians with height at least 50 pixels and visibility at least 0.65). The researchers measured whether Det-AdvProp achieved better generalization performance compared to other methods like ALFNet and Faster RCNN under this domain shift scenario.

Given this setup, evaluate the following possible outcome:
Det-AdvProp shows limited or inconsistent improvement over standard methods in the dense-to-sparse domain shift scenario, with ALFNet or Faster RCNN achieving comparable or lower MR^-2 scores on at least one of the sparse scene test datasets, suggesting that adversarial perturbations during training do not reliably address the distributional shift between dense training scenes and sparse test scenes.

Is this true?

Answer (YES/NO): YES